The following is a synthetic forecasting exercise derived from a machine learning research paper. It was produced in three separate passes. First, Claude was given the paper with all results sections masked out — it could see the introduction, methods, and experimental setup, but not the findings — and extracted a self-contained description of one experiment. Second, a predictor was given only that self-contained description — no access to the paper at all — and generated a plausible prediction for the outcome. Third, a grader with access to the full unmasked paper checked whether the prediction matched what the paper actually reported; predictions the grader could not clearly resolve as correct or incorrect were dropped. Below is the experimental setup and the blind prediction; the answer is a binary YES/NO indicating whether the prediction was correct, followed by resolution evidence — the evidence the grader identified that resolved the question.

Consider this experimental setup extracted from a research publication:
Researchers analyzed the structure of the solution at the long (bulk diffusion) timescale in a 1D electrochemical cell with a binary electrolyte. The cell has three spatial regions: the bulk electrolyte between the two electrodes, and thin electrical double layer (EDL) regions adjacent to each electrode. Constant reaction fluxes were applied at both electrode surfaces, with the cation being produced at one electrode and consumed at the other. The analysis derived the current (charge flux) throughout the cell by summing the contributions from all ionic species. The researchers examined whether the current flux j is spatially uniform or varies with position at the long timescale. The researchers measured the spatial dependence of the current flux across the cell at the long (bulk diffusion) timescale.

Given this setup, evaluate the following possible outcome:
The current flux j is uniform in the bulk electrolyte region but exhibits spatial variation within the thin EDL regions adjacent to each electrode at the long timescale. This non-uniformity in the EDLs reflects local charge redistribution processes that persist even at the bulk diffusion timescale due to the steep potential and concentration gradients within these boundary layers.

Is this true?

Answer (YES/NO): NO